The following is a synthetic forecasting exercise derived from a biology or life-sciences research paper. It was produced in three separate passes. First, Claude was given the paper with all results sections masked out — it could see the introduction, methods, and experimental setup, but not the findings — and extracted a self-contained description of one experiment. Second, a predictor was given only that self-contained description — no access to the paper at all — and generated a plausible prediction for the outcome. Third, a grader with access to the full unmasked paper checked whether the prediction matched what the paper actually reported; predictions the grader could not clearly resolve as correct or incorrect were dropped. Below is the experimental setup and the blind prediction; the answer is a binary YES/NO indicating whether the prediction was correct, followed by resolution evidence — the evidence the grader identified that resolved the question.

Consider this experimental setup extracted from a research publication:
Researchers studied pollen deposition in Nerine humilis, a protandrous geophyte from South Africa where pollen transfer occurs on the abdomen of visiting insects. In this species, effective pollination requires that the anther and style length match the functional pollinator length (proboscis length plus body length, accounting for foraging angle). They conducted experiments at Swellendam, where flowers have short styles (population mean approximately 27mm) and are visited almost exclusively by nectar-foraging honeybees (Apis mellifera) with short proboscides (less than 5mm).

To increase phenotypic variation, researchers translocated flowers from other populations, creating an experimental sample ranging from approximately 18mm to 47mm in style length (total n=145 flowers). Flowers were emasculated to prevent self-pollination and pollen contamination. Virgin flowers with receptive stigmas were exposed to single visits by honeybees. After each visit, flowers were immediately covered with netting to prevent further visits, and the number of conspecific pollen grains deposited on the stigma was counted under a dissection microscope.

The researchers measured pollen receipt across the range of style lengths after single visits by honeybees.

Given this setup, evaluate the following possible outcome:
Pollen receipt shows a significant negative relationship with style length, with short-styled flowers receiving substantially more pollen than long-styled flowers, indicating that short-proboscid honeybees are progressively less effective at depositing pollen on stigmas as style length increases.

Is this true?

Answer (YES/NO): YES